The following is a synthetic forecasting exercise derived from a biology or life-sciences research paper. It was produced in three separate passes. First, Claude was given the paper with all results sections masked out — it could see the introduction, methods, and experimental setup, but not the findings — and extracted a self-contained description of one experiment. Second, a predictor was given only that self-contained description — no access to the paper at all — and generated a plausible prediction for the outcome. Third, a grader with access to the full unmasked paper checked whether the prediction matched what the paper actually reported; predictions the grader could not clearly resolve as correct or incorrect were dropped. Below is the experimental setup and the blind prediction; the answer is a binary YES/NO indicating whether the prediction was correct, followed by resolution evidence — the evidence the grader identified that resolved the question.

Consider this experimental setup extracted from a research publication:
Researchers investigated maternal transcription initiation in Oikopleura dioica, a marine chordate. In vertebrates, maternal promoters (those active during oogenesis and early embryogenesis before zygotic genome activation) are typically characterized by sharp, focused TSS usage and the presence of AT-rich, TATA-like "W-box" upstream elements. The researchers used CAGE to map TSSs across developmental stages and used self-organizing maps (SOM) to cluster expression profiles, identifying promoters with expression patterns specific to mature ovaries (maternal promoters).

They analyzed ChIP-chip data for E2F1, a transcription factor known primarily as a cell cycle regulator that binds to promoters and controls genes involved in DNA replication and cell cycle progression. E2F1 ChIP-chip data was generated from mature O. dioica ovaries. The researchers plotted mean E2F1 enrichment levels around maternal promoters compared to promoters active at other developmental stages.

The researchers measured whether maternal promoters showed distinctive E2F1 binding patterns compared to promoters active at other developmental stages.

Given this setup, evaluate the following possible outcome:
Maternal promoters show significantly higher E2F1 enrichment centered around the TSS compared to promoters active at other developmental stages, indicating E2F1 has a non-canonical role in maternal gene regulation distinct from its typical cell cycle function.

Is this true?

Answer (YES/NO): YES